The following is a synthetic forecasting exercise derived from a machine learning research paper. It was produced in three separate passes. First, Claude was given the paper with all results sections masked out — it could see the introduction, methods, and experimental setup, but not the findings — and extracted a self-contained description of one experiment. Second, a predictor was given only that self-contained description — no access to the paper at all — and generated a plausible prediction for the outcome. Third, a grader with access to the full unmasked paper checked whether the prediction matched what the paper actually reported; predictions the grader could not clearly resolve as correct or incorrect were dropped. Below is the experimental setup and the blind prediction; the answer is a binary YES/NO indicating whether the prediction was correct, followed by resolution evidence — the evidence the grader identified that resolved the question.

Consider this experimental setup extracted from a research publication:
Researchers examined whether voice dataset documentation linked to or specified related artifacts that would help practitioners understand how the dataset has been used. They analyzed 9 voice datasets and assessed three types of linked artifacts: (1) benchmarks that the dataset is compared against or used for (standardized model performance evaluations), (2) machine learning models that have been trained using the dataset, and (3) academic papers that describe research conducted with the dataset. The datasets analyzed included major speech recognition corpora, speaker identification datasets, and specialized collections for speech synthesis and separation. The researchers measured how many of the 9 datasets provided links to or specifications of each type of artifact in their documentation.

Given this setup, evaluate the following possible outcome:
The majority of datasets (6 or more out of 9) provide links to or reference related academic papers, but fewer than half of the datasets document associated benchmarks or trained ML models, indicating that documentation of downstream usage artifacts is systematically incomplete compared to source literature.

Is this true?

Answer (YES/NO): NO